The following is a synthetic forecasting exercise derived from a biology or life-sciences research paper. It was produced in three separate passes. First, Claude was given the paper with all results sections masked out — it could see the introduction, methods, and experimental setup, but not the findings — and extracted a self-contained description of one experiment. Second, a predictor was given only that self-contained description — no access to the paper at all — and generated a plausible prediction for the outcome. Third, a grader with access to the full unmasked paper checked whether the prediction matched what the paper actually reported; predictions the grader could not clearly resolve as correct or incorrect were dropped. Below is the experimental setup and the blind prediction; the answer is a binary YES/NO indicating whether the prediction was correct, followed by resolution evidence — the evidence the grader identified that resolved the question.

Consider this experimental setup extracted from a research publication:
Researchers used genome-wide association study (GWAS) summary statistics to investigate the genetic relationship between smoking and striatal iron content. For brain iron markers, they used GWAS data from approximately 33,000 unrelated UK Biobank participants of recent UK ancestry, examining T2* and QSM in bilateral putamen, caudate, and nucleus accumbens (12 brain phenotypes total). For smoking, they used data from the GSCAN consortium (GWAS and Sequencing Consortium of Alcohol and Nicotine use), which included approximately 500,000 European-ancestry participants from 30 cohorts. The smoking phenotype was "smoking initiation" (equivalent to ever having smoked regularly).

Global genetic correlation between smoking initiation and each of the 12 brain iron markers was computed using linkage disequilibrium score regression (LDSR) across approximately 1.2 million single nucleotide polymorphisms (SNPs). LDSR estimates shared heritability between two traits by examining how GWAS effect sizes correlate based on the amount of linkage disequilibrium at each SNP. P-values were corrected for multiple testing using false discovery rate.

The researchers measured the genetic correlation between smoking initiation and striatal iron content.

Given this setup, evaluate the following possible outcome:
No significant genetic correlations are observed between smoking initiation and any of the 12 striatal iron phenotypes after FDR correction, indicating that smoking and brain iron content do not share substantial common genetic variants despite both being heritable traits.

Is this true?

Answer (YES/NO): NO